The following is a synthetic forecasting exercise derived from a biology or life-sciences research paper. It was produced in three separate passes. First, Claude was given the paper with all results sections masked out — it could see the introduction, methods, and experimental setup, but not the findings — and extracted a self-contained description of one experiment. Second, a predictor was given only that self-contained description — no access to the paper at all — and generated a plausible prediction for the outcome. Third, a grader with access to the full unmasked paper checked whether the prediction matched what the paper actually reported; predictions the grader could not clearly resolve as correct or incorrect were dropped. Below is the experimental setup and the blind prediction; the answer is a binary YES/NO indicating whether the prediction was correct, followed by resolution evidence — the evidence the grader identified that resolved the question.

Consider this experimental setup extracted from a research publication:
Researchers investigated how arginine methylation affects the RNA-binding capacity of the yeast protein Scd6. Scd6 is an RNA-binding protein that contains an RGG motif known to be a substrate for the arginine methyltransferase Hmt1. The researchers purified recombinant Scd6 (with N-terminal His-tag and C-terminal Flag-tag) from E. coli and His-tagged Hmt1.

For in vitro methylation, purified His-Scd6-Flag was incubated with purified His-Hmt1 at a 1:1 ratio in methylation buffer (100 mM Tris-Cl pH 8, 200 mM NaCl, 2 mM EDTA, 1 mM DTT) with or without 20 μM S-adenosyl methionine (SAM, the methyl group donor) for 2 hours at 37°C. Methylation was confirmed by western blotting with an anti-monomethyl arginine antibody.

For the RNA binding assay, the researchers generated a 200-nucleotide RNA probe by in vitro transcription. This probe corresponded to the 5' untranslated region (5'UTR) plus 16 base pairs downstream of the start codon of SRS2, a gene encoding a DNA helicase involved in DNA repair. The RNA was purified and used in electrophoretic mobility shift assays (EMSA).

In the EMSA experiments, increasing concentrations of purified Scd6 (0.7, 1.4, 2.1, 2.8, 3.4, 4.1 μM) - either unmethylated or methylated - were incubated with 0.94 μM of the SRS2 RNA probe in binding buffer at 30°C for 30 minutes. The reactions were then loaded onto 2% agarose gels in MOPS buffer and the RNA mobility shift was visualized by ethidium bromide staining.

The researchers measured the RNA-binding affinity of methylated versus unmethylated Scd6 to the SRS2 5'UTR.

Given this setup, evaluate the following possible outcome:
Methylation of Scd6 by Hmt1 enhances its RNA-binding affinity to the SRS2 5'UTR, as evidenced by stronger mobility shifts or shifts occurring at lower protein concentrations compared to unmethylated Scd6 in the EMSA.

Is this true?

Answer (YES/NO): NO